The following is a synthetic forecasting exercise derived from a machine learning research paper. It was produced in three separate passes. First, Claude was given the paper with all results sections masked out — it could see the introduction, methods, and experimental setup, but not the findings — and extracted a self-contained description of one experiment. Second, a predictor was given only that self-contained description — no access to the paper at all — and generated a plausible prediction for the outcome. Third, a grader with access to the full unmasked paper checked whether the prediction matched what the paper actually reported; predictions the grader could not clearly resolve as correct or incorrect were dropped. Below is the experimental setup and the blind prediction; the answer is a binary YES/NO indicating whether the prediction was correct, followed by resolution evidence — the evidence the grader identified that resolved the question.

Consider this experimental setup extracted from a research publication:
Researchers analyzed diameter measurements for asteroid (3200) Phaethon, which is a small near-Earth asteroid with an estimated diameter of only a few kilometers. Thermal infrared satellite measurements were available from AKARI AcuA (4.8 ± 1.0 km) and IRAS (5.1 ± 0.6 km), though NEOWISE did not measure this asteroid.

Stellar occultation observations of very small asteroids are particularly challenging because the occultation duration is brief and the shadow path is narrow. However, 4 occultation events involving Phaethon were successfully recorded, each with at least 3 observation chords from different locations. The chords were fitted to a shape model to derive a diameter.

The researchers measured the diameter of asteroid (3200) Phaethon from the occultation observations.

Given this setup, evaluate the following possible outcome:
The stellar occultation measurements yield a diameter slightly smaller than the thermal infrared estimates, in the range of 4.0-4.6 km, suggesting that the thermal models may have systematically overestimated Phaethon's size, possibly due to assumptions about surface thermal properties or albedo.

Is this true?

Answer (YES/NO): NO